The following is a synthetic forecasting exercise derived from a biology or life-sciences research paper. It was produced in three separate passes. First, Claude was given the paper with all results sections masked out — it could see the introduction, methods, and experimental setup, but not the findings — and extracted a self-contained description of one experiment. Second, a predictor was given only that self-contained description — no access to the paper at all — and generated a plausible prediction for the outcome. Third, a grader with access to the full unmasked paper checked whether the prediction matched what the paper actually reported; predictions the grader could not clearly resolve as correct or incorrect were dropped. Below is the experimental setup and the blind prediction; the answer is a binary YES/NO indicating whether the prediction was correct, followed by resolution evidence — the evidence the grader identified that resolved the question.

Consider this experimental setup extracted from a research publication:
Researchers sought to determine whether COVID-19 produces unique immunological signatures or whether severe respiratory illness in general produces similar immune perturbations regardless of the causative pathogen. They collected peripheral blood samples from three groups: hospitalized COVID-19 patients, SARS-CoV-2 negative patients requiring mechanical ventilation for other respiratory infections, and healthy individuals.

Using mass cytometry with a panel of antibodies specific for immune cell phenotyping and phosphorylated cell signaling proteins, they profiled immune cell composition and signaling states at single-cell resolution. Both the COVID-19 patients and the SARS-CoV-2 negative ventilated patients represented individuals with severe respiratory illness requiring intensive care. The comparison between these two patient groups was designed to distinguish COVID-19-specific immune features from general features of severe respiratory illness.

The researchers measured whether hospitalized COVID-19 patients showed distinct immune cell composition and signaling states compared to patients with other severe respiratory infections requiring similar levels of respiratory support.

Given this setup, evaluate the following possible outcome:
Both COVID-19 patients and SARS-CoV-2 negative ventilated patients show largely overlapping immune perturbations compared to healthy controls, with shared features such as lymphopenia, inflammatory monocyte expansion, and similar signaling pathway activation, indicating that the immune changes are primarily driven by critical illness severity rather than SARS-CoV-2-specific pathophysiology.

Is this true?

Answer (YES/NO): NO